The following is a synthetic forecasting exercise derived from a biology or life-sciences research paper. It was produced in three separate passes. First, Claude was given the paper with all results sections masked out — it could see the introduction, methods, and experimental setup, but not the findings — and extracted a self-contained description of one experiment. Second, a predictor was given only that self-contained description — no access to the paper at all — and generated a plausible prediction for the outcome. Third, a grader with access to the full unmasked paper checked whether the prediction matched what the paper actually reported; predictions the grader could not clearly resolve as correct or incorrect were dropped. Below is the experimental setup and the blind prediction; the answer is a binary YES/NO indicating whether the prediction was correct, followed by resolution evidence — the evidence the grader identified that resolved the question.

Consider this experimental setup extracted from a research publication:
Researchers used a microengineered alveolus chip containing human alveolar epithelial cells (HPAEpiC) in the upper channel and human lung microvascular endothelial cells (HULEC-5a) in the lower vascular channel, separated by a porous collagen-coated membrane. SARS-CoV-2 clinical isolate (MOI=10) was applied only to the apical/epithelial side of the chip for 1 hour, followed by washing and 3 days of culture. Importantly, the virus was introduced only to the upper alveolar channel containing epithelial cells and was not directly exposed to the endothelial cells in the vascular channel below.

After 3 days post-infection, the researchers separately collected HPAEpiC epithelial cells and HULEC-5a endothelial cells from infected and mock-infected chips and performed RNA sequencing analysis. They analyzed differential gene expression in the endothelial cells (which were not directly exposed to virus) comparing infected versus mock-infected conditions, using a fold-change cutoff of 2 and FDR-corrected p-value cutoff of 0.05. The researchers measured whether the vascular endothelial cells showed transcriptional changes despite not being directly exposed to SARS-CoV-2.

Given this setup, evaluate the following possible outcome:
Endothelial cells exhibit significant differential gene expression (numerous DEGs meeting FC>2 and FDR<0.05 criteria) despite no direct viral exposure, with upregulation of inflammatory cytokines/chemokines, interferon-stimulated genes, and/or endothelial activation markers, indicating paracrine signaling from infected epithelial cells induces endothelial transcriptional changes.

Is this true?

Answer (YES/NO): YES